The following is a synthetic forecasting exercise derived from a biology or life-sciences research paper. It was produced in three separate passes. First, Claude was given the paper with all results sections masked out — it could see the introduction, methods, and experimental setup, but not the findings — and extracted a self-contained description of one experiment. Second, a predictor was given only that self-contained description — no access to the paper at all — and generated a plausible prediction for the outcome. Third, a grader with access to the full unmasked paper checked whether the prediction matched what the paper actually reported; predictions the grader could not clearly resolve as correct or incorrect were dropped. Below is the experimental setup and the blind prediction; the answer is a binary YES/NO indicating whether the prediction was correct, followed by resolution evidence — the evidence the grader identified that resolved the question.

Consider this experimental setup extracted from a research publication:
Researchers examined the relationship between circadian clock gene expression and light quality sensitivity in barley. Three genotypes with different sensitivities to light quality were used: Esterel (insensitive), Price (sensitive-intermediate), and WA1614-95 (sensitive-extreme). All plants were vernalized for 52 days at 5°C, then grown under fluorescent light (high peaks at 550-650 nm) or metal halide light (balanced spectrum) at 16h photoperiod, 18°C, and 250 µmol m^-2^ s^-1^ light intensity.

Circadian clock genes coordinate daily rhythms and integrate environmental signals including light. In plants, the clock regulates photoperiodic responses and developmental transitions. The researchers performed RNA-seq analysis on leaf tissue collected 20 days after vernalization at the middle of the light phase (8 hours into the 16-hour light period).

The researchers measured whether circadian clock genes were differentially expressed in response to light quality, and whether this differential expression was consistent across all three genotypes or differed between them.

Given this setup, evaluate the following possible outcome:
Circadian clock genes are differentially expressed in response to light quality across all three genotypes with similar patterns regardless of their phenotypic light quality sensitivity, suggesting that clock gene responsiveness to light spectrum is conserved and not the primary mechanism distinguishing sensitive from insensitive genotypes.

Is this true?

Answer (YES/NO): NO